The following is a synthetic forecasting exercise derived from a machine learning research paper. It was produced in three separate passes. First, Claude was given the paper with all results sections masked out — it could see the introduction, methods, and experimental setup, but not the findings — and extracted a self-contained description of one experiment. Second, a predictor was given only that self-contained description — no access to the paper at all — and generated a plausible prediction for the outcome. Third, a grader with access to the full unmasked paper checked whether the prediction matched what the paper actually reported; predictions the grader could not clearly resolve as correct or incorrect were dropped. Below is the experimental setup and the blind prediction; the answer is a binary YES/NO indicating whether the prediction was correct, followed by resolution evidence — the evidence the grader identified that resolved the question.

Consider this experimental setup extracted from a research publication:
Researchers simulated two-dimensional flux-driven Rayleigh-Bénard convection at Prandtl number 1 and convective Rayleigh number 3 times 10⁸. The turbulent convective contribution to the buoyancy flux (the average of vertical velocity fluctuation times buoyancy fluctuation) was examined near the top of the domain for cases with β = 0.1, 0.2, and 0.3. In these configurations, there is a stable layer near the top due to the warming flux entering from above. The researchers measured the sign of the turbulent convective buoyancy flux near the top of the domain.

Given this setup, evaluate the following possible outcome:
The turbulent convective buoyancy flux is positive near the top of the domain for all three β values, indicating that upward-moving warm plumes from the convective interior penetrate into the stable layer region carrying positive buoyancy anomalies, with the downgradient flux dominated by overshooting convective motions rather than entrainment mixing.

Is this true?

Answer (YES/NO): NO